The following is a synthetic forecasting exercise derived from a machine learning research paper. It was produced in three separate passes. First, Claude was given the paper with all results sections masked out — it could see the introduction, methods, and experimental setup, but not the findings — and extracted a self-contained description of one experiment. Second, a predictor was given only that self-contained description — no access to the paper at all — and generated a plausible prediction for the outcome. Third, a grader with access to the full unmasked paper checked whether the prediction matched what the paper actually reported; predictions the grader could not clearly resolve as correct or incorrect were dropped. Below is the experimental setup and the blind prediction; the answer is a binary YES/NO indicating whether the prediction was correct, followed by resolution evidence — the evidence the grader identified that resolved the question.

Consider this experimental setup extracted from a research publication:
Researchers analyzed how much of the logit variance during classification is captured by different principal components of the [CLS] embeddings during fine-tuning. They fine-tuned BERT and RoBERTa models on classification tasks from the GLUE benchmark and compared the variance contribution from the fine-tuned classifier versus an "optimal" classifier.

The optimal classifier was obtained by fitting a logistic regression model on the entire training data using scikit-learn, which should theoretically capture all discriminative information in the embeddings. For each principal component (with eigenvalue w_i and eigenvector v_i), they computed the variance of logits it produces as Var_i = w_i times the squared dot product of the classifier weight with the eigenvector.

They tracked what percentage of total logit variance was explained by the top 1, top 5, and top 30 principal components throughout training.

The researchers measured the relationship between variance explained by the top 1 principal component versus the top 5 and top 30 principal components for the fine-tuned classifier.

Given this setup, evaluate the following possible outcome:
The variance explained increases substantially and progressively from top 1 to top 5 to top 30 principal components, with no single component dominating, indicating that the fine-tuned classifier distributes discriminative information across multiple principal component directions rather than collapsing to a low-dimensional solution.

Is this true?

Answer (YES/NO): NO